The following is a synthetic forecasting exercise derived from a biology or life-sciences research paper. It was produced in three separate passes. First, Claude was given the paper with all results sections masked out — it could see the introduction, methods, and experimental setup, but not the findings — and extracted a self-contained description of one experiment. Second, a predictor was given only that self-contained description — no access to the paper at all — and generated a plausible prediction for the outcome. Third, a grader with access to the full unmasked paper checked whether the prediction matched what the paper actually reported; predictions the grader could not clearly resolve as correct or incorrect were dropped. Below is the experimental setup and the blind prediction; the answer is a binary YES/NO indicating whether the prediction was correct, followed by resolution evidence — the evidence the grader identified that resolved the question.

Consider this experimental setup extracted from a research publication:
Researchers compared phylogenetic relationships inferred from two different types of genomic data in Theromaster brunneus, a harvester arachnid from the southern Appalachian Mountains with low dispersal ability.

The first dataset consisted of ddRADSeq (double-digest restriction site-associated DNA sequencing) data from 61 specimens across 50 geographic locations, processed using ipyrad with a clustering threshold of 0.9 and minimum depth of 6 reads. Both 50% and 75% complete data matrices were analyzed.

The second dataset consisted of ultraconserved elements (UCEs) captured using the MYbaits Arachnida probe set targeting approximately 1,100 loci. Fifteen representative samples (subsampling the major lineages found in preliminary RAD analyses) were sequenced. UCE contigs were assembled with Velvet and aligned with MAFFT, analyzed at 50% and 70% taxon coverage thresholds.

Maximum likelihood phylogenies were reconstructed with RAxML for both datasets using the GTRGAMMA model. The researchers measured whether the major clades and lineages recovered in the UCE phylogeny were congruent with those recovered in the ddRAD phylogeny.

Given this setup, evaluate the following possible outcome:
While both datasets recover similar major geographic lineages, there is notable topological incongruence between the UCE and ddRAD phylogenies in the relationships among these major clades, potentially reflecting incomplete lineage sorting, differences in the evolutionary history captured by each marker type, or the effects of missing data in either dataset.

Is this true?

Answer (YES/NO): NO